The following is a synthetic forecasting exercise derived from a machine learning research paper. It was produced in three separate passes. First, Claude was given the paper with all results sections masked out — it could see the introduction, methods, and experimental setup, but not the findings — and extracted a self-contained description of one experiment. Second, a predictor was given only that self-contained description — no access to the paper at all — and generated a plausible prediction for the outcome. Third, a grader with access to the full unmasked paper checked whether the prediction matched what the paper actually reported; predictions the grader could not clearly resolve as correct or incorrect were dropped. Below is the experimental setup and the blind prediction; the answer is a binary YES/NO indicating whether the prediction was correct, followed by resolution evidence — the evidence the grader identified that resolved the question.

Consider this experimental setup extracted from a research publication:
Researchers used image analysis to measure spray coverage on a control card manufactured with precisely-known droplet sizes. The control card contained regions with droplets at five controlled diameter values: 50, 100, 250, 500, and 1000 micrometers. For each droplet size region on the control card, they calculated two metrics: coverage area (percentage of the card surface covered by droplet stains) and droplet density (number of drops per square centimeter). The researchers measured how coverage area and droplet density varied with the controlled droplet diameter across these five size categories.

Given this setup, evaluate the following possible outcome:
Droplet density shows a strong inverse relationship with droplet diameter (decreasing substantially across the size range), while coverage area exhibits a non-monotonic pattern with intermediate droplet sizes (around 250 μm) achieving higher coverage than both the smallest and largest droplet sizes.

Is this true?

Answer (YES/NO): YES